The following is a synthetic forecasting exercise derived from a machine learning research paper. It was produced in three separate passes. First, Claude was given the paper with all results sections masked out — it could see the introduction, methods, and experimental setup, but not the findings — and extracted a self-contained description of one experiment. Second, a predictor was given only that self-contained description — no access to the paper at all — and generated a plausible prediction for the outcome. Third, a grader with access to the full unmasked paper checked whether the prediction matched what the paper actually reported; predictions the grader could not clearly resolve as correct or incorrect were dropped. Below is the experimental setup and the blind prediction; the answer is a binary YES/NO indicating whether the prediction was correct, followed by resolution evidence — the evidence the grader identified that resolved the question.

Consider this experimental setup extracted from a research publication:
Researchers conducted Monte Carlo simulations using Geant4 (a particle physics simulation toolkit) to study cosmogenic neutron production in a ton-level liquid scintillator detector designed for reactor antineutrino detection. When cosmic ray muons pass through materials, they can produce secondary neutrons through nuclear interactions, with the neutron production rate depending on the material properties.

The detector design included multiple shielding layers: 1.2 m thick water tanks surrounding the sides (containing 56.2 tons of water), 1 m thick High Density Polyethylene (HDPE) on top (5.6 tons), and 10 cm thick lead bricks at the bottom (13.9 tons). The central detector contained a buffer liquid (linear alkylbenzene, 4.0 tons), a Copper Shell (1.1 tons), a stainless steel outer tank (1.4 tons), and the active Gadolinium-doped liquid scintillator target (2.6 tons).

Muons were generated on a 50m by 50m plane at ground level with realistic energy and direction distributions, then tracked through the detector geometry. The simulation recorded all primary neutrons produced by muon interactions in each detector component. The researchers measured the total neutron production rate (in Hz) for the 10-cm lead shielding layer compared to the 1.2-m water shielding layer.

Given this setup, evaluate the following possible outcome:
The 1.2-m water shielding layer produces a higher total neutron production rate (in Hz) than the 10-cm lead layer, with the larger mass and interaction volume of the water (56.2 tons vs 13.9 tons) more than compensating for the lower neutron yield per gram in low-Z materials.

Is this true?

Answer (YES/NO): NO